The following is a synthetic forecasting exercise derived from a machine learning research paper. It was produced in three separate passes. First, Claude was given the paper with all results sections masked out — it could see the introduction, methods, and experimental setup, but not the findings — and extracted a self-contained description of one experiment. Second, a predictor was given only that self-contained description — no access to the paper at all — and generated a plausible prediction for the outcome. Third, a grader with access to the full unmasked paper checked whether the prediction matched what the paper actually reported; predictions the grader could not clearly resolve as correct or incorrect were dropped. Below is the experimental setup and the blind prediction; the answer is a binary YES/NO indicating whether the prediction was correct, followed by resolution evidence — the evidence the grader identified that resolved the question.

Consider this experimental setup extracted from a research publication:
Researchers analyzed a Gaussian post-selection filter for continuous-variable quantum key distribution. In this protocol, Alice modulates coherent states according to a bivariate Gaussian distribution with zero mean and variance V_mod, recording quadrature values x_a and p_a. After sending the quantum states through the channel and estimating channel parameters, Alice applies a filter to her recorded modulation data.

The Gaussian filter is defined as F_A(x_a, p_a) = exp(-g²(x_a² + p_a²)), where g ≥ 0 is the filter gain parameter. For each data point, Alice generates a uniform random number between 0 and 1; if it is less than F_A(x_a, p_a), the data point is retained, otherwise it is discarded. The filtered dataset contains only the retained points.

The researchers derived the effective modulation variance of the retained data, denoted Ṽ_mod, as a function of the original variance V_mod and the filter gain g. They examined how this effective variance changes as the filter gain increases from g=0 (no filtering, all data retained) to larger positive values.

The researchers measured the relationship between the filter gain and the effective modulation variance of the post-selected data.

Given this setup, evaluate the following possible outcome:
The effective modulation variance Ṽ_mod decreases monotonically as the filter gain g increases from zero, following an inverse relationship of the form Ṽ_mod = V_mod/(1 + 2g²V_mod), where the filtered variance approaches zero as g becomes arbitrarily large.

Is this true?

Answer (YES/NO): YES